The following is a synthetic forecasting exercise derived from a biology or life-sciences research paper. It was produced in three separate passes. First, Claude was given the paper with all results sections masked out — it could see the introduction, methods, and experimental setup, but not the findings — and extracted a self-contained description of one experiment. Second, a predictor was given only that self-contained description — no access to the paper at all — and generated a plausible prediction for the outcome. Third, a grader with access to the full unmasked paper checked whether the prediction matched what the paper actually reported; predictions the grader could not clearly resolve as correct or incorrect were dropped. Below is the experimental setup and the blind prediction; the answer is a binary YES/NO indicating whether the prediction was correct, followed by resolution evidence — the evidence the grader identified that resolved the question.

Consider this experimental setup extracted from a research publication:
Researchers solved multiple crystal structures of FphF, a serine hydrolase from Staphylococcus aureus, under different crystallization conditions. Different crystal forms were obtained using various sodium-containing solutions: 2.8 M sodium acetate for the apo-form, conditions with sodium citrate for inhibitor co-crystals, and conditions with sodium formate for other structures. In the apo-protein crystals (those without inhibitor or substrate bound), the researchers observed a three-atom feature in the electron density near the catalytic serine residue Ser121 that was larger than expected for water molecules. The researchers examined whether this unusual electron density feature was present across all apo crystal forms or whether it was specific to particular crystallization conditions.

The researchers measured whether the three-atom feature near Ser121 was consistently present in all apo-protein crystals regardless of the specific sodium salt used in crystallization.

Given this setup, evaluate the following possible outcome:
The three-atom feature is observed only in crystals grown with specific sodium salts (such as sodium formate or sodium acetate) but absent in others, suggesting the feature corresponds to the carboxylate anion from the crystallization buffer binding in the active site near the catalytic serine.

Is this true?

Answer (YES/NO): NO